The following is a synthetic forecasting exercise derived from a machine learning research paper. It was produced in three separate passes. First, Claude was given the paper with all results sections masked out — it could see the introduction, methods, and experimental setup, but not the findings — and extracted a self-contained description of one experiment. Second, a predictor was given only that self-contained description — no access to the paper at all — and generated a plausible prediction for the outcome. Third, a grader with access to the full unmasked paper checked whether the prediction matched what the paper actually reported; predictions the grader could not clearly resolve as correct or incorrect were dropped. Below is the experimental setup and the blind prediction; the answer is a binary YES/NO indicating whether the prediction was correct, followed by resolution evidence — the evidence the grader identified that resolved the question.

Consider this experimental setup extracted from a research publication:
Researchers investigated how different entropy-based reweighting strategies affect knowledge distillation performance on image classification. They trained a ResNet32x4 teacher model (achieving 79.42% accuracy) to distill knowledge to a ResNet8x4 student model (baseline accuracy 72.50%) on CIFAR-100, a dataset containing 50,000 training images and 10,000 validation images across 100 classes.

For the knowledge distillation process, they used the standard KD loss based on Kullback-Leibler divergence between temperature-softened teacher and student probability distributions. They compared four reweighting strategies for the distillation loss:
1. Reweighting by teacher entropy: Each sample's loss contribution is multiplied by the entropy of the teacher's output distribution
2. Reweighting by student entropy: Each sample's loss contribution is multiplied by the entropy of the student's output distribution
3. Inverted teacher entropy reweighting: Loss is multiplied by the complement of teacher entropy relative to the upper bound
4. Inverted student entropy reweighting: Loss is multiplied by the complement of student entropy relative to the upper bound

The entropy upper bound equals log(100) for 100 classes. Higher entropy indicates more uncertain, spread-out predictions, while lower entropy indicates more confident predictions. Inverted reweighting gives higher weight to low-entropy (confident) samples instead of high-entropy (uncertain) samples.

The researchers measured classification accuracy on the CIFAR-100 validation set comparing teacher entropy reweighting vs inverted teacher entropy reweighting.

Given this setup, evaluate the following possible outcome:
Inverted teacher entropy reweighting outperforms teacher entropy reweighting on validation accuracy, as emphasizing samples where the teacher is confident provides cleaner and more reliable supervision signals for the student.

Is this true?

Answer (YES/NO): NO